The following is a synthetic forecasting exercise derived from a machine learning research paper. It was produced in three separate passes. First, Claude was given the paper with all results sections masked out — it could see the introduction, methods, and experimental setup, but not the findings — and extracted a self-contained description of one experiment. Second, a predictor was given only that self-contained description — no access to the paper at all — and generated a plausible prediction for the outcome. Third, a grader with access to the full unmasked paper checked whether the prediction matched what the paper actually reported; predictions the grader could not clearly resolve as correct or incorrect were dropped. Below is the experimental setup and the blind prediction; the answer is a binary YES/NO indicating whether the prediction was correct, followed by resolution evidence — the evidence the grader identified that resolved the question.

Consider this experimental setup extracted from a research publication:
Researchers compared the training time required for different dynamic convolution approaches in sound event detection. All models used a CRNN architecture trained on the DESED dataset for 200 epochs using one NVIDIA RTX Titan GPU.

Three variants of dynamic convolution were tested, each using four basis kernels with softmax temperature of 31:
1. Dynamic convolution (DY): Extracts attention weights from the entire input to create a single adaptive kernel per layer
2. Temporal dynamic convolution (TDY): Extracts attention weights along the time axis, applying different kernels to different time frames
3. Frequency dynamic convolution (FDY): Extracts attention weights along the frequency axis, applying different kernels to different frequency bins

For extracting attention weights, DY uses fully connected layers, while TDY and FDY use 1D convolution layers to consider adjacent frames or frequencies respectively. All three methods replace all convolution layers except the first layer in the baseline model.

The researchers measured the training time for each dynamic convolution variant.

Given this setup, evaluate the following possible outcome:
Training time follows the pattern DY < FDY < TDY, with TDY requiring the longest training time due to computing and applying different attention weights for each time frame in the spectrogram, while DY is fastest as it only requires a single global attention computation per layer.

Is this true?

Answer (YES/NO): YES